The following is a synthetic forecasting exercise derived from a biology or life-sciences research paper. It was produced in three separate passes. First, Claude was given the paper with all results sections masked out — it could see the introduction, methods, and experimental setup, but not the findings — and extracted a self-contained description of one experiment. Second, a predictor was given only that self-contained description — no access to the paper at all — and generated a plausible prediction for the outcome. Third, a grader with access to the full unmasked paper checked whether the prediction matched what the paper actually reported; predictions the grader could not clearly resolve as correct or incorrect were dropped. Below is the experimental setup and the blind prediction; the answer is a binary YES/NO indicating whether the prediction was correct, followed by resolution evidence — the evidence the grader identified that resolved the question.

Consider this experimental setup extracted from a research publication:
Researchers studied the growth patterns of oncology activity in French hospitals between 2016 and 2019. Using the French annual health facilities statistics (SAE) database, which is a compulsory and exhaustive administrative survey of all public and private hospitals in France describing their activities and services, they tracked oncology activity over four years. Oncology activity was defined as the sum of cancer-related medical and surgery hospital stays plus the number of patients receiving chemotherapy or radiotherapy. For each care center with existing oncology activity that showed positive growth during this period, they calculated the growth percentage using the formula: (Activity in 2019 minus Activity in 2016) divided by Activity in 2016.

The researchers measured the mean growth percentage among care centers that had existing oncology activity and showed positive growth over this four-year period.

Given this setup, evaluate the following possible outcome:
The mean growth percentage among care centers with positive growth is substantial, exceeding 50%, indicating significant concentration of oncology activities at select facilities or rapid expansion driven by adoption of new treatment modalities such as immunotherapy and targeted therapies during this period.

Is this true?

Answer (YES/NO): NO